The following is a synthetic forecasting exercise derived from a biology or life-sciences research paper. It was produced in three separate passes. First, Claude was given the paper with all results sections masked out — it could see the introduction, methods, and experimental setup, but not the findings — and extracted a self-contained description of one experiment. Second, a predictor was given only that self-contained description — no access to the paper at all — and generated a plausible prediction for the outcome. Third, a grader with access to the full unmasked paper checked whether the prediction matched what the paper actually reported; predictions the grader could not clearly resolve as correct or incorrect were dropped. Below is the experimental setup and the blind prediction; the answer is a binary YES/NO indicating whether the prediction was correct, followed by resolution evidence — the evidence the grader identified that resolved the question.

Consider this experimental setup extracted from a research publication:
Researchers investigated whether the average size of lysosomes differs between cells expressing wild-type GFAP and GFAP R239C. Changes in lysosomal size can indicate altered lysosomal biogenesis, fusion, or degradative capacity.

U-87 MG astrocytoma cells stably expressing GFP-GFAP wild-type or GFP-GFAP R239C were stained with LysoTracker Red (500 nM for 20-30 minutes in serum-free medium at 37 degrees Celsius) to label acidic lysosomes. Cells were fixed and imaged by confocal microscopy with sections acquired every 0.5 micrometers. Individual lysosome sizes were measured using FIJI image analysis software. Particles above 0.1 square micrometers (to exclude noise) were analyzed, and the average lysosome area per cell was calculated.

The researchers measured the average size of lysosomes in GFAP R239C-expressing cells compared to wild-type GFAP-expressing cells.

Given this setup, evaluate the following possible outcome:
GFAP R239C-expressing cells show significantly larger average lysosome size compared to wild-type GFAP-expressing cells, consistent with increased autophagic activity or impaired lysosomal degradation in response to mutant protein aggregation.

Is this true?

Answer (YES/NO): YES